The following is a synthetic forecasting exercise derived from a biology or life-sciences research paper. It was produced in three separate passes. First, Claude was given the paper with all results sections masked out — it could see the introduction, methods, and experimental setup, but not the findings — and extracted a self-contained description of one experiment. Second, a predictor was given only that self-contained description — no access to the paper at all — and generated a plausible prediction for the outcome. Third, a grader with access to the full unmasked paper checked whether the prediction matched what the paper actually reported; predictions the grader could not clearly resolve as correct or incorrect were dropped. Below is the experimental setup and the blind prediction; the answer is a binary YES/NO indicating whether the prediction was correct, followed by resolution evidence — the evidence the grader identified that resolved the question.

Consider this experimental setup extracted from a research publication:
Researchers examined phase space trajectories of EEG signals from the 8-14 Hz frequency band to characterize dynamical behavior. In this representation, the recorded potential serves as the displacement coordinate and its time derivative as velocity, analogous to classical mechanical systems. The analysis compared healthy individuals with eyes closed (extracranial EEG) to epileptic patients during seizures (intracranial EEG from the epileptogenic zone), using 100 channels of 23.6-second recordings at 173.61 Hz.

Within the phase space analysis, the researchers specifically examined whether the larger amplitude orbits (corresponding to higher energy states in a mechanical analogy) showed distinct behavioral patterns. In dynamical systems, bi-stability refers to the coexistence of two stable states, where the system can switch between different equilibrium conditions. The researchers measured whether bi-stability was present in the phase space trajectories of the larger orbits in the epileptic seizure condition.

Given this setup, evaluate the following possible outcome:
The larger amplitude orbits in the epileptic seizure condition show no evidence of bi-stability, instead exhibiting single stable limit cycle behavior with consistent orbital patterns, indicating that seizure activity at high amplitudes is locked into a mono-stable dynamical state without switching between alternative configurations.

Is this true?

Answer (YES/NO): NO